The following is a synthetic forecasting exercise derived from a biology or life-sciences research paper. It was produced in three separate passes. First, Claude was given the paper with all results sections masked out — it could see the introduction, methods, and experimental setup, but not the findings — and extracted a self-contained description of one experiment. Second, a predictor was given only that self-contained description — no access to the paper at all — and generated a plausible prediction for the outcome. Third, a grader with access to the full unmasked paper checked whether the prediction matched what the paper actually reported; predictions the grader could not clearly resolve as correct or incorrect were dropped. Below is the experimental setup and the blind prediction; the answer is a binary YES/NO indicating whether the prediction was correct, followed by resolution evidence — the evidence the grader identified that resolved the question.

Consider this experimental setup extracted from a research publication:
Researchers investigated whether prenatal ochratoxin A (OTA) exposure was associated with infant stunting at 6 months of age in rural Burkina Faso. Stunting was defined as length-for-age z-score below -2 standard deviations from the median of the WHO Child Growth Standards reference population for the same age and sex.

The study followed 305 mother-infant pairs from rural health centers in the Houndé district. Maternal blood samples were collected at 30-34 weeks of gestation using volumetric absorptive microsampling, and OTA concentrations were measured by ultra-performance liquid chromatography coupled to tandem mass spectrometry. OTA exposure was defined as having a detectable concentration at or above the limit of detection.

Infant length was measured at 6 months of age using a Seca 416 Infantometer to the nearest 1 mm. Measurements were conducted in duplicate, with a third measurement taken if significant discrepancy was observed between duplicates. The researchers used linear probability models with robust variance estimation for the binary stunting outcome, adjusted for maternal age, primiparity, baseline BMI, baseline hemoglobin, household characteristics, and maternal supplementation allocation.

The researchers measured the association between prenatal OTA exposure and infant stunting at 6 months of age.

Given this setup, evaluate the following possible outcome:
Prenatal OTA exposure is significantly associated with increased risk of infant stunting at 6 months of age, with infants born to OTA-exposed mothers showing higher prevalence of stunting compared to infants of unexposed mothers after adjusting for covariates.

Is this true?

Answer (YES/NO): NO